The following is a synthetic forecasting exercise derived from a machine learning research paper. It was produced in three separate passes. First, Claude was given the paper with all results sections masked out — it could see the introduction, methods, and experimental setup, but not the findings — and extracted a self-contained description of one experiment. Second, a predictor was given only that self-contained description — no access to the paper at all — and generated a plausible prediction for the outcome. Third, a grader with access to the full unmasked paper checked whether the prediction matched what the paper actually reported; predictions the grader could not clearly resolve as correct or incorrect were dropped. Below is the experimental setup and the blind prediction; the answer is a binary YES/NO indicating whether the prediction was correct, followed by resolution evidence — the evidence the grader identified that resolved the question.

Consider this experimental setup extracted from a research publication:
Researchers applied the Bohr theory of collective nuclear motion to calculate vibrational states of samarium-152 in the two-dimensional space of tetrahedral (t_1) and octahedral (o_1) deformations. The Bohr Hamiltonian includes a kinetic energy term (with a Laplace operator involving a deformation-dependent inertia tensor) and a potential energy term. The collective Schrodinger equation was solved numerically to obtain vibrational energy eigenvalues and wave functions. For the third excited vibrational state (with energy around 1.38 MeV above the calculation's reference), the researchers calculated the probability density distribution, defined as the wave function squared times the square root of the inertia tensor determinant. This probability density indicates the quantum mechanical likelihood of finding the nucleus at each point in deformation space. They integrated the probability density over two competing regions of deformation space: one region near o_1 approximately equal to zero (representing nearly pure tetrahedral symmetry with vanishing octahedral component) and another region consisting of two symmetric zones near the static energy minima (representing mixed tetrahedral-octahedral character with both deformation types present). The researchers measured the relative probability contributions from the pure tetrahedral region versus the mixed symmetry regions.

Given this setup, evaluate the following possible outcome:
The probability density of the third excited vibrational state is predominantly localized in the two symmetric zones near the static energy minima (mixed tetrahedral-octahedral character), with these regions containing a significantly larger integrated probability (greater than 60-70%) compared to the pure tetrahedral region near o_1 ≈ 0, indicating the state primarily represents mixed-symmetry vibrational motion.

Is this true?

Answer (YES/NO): NO